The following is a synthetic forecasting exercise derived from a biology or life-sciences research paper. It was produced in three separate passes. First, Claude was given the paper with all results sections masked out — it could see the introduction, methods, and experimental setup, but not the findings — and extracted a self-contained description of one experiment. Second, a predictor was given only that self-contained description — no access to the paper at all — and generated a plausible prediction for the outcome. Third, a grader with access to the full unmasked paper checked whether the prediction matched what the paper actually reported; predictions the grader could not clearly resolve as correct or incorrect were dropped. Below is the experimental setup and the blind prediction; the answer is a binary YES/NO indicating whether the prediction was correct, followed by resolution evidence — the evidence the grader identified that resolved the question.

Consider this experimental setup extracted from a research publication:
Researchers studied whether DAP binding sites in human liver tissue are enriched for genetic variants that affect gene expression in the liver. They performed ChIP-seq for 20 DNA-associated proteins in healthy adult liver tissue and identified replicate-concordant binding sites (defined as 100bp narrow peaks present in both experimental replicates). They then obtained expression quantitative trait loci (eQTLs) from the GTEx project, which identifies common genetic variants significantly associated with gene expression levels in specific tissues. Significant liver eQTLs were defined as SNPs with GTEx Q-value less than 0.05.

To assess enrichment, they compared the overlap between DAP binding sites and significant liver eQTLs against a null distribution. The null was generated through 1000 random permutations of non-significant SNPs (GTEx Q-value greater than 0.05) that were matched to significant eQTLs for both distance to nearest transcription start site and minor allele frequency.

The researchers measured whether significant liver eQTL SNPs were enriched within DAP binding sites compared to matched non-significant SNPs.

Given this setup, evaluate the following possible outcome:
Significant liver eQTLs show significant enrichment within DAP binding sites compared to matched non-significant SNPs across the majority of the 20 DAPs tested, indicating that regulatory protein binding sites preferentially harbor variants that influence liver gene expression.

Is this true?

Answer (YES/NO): YES